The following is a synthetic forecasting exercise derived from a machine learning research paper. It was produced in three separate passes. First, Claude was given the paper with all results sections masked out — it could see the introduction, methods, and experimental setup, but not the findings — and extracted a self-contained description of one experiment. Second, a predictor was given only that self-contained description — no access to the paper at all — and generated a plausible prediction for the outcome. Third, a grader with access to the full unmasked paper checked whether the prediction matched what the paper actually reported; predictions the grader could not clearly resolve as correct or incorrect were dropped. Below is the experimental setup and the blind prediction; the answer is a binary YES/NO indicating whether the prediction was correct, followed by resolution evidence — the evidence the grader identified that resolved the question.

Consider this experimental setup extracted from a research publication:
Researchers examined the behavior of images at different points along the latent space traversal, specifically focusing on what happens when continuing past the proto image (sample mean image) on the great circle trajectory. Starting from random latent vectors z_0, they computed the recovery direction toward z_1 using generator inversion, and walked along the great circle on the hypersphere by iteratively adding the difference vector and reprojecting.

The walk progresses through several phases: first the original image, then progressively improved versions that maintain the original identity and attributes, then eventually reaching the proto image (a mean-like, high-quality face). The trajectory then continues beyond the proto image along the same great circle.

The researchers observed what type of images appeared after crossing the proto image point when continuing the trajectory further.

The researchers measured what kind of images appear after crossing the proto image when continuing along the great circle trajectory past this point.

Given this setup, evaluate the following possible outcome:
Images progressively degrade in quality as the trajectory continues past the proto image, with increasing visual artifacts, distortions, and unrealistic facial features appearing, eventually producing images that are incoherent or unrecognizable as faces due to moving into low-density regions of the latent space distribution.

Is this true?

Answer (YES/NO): NO